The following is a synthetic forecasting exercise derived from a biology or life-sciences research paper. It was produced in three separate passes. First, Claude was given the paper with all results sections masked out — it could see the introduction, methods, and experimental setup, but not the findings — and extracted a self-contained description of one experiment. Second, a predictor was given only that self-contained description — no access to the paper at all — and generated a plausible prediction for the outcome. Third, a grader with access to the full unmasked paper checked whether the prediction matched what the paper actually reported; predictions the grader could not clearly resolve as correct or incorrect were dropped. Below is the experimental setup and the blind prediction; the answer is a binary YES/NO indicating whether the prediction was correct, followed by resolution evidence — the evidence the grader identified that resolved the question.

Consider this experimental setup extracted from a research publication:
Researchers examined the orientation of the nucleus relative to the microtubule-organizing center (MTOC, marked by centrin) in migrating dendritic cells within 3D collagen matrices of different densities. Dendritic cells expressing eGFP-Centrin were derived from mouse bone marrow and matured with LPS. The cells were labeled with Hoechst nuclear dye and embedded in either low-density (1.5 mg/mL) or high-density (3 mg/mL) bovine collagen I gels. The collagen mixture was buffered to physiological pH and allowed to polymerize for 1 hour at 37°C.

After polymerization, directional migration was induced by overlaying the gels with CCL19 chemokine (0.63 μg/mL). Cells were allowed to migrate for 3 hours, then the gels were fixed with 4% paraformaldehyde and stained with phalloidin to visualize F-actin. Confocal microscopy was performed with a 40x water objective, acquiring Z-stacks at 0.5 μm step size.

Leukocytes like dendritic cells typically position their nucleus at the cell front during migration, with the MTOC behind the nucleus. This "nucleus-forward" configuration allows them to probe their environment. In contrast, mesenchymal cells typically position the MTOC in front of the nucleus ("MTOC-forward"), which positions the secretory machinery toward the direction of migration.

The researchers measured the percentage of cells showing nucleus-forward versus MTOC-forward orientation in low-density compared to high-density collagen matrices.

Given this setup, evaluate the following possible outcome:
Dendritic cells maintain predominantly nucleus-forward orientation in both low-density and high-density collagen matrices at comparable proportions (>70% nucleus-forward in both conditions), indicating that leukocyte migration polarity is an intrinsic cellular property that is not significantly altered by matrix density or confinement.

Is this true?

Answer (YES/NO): NO